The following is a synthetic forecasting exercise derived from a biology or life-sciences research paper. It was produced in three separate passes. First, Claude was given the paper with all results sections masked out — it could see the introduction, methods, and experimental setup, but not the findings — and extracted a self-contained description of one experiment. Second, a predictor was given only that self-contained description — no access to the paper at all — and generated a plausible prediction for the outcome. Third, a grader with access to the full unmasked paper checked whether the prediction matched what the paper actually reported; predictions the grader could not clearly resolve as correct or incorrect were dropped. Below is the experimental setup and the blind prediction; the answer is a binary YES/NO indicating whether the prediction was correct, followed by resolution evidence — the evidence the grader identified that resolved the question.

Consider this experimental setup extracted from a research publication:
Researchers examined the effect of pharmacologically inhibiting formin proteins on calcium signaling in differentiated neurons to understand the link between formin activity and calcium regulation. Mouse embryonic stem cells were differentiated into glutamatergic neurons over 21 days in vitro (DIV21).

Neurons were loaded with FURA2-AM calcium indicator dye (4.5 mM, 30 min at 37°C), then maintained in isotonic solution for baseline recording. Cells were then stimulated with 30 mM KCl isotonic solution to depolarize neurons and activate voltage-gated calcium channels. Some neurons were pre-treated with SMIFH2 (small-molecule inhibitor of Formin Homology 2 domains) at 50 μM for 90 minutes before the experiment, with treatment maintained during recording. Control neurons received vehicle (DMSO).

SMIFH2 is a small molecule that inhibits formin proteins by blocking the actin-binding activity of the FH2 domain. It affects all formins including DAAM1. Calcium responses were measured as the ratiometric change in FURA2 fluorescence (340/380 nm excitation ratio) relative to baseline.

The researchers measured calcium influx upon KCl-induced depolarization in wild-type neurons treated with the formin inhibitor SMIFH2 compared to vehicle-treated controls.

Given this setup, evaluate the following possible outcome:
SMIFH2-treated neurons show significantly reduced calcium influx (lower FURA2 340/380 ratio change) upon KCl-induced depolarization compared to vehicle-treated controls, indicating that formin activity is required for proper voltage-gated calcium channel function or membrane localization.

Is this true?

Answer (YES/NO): NO